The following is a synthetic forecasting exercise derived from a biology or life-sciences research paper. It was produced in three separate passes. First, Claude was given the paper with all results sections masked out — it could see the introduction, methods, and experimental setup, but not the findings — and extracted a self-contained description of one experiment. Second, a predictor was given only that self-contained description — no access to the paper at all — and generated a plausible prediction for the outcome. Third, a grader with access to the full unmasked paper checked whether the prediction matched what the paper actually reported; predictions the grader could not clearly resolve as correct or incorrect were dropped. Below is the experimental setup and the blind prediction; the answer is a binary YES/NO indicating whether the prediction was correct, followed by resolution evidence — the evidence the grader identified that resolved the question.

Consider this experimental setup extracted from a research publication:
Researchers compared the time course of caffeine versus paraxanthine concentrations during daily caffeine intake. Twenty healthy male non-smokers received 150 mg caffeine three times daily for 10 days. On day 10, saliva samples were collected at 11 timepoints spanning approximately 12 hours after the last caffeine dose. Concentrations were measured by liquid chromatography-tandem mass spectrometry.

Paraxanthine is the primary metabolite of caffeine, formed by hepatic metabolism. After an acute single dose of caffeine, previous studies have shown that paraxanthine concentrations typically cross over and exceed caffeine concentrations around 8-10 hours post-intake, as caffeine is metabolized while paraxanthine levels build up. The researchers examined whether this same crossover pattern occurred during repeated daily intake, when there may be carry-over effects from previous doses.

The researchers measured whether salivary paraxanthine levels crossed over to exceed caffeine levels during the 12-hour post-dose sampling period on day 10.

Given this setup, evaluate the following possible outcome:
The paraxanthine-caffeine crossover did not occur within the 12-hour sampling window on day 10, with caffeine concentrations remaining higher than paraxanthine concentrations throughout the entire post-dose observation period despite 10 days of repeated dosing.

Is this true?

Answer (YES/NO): NO